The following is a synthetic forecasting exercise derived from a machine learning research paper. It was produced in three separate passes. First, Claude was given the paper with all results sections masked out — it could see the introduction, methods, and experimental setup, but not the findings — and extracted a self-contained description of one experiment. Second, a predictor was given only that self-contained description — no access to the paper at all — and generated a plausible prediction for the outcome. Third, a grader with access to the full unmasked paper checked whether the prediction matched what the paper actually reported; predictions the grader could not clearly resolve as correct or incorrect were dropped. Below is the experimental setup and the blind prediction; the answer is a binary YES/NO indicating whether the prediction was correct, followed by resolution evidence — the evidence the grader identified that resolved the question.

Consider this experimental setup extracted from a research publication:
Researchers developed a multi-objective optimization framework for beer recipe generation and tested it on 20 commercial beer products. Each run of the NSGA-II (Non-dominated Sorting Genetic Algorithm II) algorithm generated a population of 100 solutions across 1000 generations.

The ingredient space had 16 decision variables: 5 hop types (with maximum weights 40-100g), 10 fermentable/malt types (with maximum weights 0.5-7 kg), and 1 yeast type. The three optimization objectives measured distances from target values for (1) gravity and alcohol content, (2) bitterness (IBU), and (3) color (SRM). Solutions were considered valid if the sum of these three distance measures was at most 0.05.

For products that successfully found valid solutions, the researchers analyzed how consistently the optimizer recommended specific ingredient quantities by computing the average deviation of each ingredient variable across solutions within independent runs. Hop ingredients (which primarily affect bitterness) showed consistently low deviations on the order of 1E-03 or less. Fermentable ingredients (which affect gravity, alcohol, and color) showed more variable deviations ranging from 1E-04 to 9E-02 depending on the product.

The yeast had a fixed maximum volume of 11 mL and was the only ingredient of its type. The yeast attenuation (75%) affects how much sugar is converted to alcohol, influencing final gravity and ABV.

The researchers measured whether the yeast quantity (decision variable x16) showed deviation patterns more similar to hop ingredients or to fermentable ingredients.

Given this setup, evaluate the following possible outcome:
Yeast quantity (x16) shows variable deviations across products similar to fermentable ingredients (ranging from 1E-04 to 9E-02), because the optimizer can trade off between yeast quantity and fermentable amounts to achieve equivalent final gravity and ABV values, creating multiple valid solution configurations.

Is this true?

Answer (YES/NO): NO